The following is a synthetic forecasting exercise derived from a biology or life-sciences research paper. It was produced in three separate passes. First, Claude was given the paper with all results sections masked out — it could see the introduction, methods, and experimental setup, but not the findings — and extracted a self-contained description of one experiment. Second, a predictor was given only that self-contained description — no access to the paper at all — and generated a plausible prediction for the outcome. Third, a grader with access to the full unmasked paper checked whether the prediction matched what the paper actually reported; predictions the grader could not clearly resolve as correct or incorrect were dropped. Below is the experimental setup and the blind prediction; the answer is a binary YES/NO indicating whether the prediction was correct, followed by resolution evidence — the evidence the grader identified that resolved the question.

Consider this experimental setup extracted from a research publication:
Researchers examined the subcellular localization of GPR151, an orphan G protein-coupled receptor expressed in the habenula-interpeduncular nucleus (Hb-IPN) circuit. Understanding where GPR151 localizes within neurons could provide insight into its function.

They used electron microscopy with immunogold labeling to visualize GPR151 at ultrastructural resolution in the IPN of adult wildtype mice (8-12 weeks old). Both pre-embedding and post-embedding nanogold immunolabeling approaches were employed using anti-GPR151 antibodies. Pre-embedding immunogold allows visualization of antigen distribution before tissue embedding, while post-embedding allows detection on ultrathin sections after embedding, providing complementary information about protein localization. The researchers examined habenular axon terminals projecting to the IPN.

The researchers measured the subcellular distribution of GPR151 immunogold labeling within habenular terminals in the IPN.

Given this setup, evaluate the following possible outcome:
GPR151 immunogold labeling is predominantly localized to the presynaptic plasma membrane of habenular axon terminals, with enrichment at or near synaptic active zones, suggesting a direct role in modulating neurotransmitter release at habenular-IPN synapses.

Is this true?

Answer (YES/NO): NO